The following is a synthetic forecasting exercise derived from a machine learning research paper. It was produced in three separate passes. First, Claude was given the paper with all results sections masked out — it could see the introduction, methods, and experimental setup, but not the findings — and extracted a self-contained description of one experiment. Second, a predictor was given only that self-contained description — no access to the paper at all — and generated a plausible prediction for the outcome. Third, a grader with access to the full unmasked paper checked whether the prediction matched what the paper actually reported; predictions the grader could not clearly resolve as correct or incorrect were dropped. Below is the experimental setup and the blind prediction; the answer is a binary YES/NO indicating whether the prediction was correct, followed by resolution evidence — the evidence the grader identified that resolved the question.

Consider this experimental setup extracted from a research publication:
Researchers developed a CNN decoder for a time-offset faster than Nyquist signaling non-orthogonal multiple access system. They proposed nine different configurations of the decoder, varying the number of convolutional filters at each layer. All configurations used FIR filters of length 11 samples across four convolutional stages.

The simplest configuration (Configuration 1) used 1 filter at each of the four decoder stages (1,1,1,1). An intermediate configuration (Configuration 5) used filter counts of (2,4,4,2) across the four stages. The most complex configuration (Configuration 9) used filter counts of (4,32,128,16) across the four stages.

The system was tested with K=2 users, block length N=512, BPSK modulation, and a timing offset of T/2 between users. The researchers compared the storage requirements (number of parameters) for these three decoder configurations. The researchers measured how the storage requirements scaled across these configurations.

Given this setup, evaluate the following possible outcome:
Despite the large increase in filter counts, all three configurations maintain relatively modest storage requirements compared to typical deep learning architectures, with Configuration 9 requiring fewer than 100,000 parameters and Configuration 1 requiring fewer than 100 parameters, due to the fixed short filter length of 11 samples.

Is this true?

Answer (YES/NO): NO